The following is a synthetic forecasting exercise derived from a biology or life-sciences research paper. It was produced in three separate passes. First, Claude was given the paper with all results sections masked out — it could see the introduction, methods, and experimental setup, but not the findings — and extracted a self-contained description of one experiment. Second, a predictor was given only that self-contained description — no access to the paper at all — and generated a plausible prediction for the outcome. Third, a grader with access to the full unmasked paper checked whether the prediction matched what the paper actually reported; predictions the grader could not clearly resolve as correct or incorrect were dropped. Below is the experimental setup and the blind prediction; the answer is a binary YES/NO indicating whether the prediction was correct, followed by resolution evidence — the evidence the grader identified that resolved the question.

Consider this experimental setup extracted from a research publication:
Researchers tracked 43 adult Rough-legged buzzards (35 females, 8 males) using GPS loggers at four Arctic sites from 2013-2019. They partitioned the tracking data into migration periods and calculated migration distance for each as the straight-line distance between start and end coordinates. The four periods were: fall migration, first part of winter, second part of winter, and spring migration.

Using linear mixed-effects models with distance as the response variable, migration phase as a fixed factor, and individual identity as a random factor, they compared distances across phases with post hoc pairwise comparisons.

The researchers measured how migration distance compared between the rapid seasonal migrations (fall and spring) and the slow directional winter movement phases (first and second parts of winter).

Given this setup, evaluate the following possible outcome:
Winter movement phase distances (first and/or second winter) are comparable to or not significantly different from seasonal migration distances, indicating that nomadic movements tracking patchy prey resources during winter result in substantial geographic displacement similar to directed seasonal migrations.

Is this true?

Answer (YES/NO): NO